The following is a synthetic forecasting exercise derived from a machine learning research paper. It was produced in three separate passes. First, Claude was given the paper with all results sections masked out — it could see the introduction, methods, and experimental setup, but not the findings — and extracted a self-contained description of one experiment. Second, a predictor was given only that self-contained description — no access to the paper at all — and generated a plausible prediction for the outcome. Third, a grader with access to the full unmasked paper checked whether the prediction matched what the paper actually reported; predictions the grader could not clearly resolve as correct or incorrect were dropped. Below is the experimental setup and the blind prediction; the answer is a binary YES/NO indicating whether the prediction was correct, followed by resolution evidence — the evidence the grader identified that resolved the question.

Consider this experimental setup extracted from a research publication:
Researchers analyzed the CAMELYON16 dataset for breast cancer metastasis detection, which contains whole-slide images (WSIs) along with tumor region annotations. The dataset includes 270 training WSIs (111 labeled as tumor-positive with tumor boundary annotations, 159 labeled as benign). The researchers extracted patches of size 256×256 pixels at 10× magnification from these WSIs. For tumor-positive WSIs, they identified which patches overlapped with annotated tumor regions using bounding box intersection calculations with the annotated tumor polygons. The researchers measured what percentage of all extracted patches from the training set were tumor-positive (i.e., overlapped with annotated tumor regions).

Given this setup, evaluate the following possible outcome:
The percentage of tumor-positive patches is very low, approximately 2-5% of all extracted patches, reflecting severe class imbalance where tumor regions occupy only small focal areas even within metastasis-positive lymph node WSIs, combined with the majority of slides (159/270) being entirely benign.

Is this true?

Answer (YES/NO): NO